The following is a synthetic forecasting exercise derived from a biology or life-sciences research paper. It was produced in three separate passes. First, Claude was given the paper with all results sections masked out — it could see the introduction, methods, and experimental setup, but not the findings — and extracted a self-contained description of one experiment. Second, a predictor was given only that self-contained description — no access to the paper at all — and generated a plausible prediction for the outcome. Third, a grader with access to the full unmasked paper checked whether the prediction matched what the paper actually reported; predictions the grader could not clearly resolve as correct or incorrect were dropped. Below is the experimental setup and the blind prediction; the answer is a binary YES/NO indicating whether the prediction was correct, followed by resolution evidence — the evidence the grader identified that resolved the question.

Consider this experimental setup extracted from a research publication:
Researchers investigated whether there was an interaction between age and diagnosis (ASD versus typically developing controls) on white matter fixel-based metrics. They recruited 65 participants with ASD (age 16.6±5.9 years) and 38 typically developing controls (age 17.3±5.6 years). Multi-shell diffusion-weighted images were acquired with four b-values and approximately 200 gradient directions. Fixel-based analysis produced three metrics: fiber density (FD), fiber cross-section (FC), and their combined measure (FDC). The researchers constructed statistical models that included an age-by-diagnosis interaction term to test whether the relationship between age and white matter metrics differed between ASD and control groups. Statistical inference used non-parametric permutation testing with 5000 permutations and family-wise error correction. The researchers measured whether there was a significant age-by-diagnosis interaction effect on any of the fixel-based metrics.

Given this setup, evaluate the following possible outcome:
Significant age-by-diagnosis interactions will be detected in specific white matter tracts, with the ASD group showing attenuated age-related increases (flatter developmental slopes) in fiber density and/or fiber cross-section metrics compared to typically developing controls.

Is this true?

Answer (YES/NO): NO